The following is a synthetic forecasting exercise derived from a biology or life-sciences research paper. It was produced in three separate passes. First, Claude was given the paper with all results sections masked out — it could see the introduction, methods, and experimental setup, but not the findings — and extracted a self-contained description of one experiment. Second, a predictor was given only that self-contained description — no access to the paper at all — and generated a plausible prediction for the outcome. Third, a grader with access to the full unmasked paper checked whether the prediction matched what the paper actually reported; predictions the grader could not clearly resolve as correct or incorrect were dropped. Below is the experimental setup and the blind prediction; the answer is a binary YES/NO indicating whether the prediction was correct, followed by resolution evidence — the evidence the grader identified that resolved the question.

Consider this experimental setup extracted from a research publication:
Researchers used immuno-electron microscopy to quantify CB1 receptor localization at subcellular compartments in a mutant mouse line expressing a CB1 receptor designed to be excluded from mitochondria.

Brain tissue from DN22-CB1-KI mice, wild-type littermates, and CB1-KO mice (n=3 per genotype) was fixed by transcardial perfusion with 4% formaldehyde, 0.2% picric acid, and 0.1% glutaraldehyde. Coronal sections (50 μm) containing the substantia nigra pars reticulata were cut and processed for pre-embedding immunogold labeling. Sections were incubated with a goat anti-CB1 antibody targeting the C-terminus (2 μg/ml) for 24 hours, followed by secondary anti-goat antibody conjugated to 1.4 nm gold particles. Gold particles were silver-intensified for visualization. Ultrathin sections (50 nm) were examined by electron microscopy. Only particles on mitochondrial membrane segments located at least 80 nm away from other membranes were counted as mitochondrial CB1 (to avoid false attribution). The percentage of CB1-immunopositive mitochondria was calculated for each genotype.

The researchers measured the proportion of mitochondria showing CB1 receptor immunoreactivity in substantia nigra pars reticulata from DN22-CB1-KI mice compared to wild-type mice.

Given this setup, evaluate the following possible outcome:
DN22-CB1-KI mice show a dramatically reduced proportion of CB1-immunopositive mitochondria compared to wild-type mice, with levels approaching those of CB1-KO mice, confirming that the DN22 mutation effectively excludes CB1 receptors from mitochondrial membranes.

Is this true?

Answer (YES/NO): YES